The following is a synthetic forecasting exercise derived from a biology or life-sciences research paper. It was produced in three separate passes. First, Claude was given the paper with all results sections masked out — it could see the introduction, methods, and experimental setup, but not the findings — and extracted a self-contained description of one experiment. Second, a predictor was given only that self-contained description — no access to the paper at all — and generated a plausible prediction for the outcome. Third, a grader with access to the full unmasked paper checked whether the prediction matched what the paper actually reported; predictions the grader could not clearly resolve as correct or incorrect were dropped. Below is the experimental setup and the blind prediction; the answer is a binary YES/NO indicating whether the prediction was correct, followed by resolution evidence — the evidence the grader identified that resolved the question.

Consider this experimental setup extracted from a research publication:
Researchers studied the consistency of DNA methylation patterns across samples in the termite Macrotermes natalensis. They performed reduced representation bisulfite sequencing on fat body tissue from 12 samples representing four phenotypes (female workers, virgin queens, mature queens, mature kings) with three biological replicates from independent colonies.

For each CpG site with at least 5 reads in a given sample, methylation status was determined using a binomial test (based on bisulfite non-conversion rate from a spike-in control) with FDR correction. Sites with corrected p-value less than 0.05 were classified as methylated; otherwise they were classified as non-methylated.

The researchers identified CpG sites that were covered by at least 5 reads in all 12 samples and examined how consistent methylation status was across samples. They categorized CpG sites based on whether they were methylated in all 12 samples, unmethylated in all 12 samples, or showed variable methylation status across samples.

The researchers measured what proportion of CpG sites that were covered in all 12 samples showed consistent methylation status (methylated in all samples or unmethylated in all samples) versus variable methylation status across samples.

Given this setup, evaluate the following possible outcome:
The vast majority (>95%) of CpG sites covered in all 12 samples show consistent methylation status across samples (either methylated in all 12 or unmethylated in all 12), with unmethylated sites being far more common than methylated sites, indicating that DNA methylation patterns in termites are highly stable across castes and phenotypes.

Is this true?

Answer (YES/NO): NO